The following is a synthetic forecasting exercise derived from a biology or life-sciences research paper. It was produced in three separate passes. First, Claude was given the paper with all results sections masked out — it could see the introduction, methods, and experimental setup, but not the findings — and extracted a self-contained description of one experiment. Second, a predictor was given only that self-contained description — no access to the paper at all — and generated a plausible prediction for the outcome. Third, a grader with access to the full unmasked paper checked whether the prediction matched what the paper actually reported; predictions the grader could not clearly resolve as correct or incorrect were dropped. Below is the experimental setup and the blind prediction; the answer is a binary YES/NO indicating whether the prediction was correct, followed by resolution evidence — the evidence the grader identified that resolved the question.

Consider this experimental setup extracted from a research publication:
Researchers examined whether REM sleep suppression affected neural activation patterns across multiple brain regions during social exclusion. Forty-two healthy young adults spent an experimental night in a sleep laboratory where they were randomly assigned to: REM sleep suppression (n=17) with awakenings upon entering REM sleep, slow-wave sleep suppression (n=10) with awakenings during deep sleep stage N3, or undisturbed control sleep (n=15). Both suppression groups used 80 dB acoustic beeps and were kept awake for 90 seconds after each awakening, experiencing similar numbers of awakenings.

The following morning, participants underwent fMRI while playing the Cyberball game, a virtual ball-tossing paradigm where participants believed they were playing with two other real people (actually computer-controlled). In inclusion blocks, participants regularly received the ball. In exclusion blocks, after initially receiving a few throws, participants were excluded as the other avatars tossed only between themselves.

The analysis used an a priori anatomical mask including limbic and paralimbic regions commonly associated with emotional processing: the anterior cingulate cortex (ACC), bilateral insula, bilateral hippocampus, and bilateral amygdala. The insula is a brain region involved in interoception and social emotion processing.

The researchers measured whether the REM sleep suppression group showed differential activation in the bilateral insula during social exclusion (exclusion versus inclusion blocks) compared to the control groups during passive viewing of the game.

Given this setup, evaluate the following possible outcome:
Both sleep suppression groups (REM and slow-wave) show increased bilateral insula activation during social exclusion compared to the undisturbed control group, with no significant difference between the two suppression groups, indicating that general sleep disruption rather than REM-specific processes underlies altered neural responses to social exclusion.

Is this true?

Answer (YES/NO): NO